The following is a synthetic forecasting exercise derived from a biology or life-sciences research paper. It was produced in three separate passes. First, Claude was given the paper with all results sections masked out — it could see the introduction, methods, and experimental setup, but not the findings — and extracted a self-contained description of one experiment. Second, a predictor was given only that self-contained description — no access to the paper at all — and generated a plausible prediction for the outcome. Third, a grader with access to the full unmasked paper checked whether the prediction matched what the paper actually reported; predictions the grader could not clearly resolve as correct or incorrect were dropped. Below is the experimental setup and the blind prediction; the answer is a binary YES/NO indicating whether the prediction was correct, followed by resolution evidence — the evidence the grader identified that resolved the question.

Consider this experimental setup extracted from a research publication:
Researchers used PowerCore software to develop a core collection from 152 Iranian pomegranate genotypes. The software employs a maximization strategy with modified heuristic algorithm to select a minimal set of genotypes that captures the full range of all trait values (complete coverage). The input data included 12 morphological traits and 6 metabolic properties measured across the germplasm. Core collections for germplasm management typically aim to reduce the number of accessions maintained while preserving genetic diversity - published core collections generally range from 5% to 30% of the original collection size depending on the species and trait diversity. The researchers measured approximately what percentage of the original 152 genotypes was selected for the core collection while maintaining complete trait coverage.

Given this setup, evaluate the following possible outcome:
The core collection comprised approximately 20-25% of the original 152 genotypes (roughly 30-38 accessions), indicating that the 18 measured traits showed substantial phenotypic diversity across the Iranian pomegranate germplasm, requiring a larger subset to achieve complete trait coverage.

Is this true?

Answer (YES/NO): NO